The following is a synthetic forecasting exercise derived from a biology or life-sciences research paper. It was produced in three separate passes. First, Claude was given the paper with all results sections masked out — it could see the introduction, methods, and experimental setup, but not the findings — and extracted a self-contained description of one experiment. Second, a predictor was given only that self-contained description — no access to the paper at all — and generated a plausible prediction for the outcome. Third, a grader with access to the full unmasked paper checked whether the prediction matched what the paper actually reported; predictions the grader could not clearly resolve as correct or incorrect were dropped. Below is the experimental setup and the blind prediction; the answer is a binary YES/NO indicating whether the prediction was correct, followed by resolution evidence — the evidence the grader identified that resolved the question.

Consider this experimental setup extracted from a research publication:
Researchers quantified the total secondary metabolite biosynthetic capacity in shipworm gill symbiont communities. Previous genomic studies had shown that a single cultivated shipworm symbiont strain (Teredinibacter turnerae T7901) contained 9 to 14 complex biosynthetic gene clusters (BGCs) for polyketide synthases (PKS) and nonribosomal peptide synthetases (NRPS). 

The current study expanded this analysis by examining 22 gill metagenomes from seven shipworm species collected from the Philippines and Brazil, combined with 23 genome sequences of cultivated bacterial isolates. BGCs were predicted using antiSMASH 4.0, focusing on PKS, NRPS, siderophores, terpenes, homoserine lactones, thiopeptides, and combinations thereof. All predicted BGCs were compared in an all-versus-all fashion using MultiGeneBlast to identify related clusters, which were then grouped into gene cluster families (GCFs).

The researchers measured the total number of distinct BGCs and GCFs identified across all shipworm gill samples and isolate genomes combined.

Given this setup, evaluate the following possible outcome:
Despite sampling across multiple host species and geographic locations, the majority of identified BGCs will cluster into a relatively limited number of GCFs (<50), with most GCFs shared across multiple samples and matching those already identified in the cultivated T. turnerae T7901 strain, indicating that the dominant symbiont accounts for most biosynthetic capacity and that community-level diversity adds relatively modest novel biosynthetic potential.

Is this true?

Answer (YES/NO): NO